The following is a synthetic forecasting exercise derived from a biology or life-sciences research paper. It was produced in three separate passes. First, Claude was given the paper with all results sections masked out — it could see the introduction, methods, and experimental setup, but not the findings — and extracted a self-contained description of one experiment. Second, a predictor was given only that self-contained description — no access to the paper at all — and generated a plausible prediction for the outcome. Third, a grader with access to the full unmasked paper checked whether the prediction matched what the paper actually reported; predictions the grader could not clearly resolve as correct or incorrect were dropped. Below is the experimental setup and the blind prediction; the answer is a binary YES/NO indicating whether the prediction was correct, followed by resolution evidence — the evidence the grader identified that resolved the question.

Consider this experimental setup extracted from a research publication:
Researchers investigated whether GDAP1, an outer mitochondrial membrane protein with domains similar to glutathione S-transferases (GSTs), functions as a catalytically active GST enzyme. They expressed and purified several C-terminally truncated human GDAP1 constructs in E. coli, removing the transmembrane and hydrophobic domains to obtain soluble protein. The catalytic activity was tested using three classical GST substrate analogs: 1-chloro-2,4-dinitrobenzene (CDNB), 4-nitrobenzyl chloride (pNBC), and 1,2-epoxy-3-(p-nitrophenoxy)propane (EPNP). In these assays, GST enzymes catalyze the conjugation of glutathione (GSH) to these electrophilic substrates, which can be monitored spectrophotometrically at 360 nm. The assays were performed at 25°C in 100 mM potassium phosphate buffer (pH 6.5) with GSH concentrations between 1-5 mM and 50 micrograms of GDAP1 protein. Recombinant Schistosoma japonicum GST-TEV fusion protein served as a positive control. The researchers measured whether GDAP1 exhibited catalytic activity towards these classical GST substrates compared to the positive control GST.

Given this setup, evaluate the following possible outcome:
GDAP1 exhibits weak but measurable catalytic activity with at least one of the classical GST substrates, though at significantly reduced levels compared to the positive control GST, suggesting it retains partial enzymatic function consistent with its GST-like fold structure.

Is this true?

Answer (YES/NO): NO